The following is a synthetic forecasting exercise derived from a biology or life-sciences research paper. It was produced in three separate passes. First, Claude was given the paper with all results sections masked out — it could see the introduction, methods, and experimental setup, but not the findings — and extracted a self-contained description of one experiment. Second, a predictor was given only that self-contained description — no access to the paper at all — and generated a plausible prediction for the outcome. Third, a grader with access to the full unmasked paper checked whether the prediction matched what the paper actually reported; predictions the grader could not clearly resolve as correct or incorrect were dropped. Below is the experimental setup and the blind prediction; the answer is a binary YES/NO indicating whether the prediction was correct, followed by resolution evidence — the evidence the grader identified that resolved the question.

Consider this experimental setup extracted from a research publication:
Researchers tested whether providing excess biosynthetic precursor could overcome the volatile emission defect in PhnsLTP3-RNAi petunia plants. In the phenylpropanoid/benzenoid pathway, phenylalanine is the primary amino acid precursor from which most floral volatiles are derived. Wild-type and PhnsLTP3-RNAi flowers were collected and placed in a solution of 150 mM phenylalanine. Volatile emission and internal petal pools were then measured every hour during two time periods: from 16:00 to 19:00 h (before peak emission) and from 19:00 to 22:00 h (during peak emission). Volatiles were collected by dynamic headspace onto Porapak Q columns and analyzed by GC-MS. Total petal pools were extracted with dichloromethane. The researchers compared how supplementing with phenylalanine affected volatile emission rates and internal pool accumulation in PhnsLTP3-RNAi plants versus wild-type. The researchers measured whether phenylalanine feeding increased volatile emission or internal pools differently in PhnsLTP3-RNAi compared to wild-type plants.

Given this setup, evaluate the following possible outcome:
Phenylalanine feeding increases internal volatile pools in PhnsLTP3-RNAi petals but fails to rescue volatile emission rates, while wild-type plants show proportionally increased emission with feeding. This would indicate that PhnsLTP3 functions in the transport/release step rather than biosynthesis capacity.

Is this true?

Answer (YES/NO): NO